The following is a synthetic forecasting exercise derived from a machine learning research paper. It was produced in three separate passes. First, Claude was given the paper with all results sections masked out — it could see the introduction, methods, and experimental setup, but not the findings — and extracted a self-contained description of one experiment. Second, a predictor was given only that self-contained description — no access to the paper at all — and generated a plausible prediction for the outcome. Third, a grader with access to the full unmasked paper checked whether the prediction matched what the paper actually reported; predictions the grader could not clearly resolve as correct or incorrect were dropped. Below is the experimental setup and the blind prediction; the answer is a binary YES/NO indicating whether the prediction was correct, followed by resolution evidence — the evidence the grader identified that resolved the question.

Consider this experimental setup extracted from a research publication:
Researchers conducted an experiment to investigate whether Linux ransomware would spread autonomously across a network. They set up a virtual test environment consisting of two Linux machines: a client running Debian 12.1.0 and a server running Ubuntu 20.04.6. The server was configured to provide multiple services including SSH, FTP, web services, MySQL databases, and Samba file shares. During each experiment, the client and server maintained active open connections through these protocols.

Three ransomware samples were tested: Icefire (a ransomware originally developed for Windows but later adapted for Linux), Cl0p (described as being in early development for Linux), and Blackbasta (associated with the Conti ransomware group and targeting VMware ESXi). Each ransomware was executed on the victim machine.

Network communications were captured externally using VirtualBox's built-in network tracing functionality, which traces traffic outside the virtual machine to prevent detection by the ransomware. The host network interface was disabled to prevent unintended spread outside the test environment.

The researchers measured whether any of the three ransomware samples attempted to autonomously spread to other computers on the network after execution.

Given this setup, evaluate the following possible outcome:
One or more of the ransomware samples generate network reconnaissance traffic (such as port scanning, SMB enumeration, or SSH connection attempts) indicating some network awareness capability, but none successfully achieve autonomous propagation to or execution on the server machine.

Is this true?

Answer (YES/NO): NO